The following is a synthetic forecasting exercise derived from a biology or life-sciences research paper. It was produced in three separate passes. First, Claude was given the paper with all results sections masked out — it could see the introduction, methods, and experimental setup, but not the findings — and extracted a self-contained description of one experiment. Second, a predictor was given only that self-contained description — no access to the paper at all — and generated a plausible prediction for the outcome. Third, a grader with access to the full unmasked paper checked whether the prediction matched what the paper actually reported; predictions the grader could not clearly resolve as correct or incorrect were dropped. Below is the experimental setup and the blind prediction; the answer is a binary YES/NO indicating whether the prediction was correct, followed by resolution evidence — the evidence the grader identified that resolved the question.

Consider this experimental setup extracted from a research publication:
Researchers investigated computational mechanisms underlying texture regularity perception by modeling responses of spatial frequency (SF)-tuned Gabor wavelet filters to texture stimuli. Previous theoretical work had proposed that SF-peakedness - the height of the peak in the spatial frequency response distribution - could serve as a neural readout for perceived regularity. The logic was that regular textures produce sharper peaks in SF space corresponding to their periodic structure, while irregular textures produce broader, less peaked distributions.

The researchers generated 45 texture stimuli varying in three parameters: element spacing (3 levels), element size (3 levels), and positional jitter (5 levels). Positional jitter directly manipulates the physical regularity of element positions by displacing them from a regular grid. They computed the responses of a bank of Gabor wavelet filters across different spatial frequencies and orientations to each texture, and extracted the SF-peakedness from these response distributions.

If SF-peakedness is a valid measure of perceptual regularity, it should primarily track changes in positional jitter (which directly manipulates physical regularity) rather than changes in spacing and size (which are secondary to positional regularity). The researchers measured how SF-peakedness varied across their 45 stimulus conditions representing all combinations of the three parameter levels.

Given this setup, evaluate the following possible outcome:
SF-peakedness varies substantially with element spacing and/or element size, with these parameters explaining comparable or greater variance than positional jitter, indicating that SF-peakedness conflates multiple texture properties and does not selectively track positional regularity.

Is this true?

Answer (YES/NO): YES